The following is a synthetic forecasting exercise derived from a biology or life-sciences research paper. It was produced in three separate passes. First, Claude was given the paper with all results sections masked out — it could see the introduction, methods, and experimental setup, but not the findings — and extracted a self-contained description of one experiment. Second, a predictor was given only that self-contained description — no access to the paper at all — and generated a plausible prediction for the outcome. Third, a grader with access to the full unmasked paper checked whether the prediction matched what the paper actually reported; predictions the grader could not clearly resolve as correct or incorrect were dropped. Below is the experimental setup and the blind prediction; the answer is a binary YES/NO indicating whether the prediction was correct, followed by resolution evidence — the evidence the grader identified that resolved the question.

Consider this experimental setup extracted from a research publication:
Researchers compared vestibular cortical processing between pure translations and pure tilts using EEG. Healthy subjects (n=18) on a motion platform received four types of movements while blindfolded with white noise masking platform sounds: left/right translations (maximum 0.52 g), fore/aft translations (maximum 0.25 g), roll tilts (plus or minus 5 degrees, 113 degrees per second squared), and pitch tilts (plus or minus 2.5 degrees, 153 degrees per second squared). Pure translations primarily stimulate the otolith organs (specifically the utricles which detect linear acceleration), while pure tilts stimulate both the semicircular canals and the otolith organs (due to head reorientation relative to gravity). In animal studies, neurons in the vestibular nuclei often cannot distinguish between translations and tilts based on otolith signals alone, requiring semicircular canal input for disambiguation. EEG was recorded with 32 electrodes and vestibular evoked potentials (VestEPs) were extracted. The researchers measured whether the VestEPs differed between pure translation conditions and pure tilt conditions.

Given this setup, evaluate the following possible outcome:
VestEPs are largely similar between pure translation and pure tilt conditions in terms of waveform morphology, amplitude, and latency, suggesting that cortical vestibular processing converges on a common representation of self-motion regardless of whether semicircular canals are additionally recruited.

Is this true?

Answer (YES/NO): YES